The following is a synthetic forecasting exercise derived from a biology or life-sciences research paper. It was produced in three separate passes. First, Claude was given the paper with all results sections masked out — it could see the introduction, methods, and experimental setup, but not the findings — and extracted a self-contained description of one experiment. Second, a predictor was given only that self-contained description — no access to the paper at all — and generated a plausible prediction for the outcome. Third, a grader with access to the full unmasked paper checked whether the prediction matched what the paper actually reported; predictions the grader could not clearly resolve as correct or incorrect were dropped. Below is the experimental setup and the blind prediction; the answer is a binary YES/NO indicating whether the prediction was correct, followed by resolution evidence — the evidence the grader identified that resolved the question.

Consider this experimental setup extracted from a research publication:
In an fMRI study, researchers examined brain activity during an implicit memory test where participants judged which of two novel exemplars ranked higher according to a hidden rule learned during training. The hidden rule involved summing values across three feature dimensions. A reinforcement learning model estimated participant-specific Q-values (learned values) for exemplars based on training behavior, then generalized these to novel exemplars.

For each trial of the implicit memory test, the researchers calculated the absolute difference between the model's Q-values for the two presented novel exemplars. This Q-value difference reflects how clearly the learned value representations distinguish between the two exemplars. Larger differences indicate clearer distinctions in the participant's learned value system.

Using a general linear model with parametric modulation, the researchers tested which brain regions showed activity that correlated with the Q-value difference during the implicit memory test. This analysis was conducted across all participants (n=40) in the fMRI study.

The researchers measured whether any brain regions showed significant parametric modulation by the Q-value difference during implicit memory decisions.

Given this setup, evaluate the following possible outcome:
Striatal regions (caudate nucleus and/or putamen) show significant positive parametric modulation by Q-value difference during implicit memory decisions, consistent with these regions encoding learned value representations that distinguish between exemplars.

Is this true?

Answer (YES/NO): NO